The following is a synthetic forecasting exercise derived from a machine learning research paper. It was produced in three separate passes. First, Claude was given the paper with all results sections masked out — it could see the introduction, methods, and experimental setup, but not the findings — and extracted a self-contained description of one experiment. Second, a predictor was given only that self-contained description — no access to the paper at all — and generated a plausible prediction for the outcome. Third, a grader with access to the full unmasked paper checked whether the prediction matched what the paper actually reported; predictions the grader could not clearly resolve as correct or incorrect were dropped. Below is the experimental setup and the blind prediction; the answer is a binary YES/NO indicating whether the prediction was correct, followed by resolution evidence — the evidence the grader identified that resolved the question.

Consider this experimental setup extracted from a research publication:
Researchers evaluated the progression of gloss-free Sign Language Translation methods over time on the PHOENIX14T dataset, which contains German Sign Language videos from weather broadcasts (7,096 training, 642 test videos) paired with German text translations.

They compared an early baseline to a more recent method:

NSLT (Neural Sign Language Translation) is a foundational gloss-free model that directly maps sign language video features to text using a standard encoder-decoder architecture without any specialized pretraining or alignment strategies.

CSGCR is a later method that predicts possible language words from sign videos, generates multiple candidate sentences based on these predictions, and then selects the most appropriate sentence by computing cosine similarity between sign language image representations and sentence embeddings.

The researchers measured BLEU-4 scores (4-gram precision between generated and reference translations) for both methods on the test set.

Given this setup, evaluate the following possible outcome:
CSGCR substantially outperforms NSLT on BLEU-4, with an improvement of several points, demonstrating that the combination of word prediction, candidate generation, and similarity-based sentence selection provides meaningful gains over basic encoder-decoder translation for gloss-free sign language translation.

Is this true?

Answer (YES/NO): YES